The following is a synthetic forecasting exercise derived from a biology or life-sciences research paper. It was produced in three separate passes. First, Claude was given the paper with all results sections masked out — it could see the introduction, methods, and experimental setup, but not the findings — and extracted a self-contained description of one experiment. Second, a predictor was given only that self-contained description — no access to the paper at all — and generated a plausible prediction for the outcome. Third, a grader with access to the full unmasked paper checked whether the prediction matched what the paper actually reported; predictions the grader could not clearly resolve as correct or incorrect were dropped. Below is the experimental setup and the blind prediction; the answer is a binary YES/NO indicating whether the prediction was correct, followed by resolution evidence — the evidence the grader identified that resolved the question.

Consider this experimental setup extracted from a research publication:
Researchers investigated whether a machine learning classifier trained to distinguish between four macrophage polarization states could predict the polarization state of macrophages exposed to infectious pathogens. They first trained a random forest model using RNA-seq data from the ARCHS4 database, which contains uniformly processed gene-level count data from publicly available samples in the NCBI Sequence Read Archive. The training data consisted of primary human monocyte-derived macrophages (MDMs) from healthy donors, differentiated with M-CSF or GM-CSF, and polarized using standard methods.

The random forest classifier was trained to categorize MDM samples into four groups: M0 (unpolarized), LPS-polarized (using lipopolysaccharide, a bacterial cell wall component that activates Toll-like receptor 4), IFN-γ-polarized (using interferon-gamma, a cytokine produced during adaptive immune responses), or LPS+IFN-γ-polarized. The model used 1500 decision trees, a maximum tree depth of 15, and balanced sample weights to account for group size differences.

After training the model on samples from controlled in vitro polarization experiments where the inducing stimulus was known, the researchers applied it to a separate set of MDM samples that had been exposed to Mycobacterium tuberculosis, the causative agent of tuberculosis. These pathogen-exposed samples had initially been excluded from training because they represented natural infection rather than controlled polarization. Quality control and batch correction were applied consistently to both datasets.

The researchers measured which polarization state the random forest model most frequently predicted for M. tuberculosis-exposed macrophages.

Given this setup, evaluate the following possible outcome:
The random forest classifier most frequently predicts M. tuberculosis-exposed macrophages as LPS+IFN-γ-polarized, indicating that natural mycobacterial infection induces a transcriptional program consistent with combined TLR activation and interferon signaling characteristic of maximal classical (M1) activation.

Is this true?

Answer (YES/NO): NO